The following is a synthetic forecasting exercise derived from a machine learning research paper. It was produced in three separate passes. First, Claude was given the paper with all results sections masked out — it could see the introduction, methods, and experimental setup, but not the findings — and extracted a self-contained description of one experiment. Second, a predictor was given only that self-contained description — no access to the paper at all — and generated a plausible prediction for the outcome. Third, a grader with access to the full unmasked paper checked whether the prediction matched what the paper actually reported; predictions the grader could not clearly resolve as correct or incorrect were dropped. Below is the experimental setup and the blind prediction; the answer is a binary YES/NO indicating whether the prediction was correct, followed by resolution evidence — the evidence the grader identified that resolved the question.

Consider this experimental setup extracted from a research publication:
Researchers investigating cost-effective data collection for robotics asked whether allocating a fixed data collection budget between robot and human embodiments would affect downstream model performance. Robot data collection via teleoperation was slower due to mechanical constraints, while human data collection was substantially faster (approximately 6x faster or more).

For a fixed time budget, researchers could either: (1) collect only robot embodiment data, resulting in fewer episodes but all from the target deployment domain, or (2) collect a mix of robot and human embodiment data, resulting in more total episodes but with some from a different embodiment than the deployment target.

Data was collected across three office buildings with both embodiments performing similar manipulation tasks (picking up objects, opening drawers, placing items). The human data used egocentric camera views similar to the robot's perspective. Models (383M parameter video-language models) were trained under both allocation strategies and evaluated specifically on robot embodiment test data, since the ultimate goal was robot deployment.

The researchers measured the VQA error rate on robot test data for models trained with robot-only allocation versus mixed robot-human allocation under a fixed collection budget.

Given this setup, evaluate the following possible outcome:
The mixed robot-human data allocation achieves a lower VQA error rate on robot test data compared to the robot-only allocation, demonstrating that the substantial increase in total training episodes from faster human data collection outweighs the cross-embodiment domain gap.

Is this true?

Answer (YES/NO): YES